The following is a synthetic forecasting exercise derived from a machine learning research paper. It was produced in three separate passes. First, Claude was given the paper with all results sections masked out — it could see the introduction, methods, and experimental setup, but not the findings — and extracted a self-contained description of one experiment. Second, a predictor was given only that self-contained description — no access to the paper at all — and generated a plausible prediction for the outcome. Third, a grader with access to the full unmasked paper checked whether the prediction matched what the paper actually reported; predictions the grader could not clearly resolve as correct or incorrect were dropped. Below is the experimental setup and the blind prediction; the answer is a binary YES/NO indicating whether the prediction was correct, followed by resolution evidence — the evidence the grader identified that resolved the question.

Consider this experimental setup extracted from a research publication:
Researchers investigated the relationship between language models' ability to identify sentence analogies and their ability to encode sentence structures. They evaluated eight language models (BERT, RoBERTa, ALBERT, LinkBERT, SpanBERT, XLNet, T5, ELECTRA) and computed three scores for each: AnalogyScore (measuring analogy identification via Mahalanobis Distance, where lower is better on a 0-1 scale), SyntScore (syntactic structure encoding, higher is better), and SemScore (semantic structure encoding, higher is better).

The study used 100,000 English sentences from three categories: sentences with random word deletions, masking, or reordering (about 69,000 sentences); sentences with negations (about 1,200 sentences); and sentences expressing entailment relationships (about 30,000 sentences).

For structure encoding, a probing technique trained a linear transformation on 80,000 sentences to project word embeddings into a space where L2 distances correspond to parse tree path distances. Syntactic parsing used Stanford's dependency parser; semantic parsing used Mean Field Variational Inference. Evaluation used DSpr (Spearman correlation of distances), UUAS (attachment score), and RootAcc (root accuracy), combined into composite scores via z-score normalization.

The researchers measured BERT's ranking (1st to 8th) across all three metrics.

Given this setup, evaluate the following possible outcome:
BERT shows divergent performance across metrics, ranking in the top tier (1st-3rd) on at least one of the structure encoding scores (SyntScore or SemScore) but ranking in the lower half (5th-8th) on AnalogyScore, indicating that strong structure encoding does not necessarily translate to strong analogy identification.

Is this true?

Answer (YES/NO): NO